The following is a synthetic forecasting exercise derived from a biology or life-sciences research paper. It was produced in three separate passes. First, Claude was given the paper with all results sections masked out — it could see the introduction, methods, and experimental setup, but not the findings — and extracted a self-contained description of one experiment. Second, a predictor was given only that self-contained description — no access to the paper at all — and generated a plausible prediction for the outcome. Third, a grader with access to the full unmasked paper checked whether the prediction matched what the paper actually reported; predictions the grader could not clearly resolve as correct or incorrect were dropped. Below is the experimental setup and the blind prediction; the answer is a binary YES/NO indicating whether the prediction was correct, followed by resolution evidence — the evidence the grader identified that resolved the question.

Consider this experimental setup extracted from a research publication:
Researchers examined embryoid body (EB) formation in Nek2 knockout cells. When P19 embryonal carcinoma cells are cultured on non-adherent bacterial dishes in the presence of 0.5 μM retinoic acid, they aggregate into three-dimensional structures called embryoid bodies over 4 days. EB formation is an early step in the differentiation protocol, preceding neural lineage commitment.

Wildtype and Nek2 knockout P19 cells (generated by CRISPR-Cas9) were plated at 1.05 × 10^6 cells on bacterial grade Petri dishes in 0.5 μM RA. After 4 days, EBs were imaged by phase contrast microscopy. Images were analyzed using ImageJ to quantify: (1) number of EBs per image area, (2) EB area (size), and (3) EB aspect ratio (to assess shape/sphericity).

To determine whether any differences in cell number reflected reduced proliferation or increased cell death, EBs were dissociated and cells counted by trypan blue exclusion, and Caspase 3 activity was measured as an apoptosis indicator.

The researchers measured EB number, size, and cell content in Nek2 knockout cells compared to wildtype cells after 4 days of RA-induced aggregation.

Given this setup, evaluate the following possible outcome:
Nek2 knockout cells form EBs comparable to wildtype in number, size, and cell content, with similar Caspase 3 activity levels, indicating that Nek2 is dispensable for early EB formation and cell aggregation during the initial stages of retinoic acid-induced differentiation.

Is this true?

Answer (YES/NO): NO